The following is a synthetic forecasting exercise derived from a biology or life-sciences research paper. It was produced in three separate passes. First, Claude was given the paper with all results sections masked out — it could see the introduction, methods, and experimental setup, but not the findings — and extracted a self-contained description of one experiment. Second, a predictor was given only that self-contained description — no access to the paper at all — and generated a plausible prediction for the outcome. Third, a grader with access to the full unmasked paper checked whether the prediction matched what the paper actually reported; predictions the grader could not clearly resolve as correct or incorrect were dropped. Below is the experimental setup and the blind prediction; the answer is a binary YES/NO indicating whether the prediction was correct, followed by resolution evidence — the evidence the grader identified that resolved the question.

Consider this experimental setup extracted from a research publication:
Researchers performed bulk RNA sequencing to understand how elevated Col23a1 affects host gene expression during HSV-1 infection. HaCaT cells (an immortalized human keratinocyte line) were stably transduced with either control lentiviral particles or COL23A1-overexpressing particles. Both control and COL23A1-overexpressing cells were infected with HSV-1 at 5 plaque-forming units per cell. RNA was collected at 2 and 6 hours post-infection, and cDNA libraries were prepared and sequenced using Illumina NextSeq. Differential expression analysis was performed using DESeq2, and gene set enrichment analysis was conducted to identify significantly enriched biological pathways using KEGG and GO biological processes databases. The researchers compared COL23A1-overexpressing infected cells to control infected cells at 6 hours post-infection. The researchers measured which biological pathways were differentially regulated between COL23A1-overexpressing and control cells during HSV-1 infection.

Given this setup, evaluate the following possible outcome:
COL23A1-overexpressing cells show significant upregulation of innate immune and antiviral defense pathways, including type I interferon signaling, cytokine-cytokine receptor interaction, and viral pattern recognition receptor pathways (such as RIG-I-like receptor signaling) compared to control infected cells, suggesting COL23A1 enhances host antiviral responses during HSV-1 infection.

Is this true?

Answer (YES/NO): NO